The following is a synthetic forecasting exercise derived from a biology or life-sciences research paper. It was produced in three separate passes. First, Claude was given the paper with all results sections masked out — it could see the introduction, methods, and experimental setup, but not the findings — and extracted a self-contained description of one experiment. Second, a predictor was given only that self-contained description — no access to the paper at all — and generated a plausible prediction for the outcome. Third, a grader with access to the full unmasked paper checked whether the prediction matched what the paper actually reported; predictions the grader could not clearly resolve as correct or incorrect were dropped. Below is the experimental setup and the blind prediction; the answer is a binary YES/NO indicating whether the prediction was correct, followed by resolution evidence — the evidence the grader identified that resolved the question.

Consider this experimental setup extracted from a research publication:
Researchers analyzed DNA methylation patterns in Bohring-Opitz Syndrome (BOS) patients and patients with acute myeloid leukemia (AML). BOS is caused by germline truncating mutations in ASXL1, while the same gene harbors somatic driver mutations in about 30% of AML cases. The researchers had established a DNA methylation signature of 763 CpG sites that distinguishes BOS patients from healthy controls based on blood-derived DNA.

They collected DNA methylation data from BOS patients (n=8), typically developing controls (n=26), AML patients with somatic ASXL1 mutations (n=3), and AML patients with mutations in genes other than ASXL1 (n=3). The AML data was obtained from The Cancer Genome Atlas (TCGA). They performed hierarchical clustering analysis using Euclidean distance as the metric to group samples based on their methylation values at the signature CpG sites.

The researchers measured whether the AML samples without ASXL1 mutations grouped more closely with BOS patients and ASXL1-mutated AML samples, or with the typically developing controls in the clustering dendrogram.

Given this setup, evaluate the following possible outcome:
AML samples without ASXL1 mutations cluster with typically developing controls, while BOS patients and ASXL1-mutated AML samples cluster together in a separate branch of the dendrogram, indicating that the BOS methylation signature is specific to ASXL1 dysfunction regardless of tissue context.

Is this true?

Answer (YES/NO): NO